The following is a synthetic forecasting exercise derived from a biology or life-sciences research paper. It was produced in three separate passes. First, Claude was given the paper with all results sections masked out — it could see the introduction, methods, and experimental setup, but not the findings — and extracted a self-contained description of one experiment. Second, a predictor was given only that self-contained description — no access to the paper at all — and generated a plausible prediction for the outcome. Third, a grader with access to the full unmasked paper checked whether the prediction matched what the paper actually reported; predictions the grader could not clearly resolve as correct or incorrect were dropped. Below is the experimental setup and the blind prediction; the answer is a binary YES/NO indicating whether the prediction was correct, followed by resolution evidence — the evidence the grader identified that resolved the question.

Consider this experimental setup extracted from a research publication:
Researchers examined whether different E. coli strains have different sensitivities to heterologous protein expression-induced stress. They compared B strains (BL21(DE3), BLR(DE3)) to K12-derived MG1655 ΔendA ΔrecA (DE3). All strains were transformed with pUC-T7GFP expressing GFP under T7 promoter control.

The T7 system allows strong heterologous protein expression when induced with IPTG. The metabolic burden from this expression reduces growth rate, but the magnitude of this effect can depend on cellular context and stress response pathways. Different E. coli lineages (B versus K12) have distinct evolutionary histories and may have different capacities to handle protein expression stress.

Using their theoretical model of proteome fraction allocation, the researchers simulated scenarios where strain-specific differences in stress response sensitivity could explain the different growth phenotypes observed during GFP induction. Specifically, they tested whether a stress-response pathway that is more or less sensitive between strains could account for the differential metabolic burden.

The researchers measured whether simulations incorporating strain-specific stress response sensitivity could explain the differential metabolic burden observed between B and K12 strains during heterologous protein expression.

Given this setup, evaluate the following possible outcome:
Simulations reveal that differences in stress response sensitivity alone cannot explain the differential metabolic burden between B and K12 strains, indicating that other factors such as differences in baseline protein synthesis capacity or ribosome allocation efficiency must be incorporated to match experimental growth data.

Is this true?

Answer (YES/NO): NO